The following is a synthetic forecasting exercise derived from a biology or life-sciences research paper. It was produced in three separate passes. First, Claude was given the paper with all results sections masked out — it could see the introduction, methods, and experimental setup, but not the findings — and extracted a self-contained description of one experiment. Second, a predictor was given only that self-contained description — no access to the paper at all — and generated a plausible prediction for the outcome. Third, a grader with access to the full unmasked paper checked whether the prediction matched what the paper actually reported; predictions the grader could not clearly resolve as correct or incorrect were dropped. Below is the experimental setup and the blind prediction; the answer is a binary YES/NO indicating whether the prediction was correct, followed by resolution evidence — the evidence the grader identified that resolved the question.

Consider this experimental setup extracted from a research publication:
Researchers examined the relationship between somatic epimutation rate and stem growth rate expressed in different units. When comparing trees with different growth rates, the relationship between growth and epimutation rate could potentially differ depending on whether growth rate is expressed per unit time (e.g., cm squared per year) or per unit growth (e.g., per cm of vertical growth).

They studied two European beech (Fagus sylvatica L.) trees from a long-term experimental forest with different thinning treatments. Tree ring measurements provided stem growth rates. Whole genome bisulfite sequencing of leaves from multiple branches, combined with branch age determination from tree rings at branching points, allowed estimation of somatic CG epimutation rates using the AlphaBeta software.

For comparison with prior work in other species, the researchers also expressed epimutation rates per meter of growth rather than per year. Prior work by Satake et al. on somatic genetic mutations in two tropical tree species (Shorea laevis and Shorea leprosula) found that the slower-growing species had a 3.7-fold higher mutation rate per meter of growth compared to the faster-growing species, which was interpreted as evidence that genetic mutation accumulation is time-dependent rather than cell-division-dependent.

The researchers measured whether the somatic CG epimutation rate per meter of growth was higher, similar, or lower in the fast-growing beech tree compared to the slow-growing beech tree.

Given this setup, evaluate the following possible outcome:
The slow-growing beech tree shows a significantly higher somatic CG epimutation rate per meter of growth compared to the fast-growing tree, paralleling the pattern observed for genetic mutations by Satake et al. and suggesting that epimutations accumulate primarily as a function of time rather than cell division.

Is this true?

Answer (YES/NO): NO